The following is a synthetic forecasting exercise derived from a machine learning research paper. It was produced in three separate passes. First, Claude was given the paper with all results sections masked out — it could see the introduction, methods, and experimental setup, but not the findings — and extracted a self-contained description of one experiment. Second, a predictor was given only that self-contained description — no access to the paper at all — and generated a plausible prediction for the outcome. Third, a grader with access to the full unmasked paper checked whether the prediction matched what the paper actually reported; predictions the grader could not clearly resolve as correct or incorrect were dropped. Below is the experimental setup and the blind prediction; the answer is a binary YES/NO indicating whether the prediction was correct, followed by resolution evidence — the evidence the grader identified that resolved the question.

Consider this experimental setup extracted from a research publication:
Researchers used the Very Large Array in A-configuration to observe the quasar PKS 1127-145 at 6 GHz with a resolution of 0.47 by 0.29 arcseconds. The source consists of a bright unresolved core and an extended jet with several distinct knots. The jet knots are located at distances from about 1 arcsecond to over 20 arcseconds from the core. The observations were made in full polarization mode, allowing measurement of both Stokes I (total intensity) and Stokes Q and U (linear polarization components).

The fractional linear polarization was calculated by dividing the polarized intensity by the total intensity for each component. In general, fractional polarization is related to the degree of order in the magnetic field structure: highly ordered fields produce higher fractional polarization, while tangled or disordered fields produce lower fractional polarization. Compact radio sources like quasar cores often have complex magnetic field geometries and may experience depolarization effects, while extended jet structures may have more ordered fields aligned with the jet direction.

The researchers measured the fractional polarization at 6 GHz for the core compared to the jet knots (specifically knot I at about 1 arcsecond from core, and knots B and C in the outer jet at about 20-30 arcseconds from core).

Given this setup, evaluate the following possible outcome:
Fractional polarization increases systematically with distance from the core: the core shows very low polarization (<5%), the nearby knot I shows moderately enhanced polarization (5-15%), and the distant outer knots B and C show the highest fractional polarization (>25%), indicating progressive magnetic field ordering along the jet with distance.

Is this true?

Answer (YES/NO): NO